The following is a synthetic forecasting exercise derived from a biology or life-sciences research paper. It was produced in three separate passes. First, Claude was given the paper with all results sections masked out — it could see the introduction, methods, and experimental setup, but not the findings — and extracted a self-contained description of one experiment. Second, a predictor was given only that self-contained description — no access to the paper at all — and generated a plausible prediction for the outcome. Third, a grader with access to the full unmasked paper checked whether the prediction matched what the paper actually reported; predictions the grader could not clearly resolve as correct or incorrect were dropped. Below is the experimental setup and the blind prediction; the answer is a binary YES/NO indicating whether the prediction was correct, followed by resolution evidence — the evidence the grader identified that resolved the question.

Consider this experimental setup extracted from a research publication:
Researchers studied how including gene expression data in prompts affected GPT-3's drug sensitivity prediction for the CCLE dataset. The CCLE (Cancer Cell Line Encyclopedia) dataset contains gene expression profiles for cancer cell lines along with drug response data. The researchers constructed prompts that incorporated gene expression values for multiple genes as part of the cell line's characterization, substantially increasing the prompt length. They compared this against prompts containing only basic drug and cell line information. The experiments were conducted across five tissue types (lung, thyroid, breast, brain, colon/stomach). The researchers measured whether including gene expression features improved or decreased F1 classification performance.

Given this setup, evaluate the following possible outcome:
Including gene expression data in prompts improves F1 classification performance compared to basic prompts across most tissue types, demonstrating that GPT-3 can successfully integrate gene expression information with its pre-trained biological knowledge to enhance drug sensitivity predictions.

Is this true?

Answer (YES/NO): NO